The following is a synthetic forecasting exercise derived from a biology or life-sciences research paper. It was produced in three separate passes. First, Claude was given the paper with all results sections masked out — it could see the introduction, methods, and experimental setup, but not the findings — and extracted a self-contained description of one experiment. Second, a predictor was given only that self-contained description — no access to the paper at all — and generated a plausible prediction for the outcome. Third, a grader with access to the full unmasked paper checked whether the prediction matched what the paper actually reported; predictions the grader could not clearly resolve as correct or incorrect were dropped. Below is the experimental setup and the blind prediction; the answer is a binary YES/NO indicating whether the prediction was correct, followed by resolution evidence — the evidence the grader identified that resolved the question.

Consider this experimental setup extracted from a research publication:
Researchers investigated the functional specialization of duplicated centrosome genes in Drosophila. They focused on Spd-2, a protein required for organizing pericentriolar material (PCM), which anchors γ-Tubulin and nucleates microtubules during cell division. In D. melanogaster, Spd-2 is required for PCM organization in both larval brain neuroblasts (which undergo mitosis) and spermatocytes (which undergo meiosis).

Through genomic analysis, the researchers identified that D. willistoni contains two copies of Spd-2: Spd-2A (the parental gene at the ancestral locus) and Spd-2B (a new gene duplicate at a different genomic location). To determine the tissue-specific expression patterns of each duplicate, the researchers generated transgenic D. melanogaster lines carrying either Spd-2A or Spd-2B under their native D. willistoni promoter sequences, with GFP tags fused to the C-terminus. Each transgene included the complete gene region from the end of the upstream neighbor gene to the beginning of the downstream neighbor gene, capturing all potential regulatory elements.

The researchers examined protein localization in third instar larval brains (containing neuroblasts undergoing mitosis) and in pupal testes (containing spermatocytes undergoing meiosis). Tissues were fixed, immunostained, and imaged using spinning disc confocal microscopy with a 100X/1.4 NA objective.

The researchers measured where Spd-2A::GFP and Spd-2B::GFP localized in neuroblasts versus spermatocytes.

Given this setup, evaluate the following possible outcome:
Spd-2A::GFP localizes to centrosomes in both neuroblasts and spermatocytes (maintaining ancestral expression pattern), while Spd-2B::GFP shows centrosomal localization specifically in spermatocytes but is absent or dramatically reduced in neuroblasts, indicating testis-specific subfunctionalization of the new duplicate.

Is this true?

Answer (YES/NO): NO